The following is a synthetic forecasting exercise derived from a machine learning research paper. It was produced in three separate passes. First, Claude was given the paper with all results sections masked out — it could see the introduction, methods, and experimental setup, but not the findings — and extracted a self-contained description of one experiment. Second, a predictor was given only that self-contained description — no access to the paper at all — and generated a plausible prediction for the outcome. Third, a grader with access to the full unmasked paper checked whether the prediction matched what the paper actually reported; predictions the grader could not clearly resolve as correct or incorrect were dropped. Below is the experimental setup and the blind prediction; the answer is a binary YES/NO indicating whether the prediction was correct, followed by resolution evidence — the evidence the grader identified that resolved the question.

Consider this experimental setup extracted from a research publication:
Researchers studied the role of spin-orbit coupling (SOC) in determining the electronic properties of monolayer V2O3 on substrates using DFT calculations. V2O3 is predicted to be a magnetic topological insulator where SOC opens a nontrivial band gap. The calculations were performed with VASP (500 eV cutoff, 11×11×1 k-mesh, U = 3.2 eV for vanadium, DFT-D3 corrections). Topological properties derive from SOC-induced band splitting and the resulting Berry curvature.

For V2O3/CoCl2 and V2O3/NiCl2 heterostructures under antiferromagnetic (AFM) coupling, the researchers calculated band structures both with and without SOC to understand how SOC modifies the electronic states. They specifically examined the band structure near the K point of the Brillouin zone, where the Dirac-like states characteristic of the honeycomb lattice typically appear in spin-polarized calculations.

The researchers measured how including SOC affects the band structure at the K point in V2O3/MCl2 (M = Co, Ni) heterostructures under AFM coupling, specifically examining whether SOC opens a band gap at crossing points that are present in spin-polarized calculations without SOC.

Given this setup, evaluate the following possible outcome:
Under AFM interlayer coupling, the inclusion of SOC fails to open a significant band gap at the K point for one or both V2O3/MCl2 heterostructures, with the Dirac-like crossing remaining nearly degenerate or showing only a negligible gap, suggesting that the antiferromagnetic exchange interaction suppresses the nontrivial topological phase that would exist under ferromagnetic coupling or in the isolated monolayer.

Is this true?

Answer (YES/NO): NO